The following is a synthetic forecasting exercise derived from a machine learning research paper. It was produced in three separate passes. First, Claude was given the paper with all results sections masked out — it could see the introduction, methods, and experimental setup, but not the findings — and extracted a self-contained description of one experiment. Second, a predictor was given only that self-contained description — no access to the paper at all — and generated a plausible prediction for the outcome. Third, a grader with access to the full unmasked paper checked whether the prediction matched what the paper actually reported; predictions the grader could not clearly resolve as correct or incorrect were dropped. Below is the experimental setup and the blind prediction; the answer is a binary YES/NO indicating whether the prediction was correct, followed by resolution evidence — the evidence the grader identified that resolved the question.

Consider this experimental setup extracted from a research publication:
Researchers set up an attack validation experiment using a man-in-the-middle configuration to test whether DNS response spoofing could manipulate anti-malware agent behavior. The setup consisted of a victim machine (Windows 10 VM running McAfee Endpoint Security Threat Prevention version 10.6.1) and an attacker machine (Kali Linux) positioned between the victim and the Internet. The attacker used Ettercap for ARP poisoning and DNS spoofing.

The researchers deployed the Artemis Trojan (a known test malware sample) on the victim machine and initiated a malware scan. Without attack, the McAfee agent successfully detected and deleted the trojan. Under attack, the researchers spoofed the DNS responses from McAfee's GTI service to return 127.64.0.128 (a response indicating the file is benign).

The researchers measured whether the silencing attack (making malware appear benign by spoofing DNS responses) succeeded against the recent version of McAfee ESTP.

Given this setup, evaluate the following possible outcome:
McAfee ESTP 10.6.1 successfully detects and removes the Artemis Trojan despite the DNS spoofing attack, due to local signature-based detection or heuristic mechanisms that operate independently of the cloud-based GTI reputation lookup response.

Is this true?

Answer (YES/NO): NO